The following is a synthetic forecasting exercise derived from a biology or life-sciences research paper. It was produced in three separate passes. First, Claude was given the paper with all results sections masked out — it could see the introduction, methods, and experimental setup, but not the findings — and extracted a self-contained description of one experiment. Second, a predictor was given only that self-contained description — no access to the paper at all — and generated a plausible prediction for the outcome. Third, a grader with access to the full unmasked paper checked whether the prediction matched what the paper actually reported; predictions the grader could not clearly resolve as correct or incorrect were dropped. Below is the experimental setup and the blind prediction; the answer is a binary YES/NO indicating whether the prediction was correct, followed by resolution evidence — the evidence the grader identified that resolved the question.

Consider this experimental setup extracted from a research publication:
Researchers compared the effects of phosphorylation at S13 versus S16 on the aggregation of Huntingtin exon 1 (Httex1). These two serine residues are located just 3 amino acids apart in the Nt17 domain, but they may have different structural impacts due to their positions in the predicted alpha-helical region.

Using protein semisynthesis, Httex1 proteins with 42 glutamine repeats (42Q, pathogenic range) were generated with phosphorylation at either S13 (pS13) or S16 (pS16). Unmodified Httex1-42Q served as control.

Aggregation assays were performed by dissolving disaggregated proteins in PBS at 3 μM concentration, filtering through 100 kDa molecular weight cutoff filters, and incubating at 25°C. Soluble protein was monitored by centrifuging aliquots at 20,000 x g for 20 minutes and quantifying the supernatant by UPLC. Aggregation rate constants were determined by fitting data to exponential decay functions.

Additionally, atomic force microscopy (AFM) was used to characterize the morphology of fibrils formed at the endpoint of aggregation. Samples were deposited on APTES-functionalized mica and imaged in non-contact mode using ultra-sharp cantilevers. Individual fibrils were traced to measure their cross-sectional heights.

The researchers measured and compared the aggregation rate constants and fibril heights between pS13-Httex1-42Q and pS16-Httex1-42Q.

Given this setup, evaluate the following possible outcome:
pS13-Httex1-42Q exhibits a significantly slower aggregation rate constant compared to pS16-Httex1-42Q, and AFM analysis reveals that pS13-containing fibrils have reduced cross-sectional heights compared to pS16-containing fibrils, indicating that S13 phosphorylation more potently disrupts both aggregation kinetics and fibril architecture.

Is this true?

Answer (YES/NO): NO